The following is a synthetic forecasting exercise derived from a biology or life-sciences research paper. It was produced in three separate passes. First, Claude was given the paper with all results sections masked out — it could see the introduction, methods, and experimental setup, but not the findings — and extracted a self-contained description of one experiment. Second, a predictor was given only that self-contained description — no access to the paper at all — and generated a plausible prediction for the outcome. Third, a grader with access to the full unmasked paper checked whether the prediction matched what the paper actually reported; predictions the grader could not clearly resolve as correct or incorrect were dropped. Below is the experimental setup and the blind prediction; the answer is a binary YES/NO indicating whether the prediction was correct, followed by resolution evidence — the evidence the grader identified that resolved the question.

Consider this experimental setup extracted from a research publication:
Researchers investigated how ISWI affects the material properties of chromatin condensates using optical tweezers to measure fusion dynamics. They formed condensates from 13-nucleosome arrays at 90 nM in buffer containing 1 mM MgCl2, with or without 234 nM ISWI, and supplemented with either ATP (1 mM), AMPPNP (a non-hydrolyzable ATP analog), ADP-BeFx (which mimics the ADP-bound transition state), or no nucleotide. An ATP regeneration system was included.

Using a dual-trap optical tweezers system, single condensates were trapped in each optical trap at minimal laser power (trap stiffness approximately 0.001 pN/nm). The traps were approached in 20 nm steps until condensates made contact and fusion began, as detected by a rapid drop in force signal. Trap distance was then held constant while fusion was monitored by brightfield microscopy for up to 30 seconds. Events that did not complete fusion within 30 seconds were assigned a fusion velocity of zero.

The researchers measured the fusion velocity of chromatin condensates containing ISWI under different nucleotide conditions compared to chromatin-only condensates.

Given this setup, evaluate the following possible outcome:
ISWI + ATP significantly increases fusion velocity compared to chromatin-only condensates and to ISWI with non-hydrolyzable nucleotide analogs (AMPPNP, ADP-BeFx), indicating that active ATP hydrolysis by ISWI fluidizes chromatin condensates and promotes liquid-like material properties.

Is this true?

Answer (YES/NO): NO